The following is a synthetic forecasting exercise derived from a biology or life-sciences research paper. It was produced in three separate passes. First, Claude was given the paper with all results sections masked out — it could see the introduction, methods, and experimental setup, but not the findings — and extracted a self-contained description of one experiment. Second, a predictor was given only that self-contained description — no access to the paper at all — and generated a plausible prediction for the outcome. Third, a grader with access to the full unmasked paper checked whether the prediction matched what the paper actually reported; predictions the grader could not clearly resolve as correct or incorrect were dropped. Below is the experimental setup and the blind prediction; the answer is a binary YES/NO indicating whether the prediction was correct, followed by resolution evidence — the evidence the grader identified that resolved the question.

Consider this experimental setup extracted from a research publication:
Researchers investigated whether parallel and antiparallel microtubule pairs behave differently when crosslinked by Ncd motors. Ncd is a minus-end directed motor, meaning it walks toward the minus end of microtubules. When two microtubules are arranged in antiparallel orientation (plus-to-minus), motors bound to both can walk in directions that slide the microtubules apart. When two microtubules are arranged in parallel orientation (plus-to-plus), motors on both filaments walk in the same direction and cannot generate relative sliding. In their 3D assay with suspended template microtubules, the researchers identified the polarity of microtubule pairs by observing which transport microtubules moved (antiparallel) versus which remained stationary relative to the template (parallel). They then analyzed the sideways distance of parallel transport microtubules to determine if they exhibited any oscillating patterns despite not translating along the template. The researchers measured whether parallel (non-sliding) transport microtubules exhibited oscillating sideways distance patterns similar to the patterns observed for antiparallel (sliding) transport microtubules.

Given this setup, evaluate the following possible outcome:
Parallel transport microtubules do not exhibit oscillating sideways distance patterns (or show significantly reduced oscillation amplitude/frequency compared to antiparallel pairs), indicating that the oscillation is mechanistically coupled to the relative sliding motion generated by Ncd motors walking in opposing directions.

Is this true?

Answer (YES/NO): YES